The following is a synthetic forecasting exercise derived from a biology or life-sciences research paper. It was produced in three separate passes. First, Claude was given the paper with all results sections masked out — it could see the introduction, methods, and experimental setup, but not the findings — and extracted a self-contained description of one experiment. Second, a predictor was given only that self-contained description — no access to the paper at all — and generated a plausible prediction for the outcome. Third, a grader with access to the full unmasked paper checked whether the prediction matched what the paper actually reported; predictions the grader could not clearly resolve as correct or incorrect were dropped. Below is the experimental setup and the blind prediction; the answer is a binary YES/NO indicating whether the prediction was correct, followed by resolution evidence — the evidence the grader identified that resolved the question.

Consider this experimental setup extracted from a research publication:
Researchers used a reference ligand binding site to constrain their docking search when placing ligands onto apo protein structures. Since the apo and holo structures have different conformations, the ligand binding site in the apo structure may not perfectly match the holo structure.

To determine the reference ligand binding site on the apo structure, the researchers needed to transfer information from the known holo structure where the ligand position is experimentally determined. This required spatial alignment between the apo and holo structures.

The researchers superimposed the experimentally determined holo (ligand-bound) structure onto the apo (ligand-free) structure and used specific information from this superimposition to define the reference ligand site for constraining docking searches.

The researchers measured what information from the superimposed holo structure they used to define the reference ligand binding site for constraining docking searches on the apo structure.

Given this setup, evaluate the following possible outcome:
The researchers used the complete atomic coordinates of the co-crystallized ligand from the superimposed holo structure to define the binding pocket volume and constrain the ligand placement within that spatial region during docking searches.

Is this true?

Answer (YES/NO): NO